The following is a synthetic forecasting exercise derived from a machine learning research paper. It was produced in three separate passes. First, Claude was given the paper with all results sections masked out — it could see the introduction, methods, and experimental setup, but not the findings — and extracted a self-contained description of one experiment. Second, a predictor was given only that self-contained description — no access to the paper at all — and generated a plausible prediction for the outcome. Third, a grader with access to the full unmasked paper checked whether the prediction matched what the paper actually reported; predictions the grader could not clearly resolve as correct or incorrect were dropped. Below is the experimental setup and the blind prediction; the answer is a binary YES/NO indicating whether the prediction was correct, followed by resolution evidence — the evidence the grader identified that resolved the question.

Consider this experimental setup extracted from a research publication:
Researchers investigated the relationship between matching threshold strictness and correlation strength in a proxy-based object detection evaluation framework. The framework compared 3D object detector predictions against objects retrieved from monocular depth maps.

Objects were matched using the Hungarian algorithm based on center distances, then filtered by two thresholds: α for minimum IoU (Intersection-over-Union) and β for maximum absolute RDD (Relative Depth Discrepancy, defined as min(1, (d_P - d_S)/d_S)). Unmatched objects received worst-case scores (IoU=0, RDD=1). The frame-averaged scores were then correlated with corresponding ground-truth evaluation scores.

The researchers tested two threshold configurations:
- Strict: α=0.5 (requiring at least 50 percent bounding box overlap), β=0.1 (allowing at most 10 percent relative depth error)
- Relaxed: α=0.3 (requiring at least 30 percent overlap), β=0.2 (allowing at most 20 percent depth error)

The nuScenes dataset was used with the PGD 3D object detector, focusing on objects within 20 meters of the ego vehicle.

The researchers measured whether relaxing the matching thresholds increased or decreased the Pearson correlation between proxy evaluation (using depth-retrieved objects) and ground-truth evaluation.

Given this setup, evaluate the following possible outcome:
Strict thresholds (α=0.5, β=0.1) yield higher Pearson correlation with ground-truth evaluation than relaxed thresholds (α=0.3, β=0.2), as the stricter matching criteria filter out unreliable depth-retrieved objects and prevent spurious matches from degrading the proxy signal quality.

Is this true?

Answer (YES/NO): NO